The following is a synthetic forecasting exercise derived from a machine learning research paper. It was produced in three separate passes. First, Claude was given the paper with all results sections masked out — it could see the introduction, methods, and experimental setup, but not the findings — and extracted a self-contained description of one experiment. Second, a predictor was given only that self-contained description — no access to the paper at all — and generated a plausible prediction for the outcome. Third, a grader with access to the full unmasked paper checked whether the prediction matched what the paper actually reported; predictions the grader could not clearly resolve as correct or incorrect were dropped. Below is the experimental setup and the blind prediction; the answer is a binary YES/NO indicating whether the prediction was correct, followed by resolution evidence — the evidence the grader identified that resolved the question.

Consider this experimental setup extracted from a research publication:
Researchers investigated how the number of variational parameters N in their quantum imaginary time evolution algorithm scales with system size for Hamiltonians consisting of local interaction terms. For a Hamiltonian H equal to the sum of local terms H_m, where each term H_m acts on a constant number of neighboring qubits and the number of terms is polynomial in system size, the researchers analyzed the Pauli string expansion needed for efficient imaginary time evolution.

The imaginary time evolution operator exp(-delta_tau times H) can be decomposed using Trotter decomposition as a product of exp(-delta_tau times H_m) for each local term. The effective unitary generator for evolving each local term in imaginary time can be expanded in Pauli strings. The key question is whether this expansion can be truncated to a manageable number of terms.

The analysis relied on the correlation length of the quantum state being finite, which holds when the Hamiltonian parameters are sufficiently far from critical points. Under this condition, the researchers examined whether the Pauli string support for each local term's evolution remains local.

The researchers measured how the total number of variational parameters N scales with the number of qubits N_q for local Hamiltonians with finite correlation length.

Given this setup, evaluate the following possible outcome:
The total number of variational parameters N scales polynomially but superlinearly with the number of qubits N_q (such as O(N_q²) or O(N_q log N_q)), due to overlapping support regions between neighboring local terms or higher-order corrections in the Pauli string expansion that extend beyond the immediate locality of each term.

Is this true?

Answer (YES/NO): NO